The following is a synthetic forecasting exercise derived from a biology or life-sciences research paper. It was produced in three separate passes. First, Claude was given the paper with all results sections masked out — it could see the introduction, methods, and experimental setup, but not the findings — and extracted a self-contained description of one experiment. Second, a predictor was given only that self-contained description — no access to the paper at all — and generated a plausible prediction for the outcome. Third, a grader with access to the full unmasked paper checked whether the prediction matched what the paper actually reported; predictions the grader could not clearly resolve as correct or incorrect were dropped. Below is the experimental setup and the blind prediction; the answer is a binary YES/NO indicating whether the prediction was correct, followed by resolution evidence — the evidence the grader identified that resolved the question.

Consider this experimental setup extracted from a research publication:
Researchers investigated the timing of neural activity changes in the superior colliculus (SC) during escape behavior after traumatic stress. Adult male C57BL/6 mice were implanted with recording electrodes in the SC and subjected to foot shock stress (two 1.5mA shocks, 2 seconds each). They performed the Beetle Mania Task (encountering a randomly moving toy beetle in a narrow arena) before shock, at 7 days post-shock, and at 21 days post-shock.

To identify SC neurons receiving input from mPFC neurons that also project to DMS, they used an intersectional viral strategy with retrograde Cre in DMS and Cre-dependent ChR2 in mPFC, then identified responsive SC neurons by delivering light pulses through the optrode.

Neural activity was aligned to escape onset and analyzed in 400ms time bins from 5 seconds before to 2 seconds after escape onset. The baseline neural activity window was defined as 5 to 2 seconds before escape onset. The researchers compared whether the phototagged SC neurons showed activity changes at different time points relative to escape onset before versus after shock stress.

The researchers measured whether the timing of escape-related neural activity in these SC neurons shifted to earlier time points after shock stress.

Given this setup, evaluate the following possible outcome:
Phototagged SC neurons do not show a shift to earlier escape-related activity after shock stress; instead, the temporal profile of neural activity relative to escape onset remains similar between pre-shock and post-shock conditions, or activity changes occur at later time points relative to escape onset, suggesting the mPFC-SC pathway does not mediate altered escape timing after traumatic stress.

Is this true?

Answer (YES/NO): NO